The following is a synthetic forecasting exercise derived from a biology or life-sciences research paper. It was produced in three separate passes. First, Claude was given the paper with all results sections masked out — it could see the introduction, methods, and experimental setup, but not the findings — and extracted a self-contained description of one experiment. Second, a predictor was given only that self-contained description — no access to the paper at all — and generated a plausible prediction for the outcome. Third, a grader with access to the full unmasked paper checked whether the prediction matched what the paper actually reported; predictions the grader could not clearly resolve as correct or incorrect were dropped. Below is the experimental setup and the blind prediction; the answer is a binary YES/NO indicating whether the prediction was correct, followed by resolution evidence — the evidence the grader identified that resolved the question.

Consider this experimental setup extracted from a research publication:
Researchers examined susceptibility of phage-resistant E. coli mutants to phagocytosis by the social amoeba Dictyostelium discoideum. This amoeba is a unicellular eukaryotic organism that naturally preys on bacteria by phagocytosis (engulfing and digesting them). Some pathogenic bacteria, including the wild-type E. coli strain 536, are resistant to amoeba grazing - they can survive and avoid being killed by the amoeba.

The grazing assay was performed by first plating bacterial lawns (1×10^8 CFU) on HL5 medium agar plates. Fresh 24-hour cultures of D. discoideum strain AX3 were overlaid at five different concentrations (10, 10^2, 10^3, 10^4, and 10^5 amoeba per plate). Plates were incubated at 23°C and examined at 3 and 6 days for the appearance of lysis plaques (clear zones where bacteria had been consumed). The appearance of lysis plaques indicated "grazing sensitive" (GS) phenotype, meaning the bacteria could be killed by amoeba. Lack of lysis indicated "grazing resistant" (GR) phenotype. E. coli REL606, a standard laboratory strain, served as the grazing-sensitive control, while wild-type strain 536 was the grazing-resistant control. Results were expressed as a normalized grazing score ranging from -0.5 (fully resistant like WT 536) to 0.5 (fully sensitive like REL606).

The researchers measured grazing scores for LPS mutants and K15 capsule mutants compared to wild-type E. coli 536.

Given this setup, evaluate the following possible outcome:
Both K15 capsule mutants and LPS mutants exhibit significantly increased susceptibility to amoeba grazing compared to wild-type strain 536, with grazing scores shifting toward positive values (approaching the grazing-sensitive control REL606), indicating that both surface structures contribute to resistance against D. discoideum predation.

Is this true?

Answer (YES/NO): YES